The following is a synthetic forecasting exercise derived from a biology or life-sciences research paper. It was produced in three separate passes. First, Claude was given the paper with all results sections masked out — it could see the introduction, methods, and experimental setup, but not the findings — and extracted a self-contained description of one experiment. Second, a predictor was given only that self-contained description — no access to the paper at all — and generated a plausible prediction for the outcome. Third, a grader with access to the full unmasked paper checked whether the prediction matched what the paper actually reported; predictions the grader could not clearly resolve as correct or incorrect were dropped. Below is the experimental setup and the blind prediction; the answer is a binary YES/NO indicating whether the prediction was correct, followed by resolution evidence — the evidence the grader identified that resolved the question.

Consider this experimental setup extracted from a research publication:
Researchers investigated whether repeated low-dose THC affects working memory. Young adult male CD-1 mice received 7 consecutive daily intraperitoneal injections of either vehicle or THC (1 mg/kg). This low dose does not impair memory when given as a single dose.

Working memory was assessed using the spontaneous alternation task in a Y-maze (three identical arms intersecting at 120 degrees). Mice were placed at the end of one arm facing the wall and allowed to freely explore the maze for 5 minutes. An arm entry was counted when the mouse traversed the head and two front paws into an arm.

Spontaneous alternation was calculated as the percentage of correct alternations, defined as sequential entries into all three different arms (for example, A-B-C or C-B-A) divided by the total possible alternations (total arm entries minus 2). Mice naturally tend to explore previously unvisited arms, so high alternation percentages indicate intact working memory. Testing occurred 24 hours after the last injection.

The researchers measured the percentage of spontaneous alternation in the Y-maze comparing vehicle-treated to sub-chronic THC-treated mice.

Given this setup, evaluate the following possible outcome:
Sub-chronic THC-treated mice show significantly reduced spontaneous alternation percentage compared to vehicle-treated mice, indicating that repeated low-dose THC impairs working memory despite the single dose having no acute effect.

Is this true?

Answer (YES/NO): NO